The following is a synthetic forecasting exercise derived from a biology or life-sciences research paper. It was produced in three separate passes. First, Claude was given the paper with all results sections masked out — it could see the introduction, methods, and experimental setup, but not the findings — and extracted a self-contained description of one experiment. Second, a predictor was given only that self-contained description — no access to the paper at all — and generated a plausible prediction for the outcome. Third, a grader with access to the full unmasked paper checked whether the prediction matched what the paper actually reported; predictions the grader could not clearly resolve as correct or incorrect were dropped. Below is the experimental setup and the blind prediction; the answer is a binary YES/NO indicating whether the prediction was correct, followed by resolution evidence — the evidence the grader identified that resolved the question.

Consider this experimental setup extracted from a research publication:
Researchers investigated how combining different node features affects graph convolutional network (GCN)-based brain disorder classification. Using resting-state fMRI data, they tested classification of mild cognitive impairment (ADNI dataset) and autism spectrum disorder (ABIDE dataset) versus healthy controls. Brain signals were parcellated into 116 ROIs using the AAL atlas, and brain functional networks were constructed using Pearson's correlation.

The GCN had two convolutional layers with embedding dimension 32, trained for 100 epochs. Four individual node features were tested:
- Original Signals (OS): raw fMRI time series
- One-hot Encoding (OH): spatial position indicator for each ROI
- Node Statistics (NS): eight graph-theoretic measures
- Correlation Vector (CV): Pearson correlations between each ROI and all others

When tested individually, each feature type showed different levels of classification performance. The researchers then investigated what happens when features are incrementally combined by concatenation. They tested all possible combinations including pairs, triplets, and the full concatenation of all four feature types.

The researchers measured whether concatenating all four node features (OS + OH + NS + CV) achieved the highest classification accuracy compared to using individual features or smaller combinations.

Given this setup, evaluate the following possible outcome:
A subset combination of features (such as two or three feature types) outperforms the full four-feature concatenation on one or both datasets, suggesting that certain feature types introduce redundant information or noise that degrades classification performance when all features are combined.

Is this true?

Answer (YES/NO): YES